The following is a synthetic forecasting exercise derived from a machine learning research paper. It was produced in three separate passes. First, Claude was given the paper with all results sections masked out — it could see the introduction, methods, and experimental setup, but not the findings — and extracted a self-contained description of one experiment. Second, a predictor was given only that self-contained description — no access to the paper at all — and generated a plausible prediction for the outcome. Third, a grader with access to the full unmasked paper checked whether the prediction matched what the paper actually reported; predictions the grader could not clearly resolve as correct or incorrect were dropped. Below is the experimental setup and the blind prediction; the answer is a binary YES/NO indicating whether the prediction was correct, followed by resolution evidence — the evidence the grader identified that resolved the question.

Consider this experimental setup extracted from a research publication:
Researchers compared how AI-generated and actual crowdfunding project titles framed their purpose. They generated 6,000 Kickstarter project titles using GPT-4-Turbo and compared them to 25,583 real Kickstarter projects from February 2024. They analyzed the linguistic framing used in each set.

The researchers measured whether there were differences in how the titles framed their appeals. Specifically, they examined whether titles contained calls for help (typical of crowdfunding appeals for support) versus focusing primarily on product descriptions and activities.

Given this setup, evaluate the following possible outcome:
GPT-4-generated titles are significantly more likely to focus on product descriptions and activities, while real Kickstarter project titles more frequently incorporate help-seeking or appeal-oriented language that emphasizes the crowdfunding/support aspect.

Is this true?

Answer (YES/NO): YES